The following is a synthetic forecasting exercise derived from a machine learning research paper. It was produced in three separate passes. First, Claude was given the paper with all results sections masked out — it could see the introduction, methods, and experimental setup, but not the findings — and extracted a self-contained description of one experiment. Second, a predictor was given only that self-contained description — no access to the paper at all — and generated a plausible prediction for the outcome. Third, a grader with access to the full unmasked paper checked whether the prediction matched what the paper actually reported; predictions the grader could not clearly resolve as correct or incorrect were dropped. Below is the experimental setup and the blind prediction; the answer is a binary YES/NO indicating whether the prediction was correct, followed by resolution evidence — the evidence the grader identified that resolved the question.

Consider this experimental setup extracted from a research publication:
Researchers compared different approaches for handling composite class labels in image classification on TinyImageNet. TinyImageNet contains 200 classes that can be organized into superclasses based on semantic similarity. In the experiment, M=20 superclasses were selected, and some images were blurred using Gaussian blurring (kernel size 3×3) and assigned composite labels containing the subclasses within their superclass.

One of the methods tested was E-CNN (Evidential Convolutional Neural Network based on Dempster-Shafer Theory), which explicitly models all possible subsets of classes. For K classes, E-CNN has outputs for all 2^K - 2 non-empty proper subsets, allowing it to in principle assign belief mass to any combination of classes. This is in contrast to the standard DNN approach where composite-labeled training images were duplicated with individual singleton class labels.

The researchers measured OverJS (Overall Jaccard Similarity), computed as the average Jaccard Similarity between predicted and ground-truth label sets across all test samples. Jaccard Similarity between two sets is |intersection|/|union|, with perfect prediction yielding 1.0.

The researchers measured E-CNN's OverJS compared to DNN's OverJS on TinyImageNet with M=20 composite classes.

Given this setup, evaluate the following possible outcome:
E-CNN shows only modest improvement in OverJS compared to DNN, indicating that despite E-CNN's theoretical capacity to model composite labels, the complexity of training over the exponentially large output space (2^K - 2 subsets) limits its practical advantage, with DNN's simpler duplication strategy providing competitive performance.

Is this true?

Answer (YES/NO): NO